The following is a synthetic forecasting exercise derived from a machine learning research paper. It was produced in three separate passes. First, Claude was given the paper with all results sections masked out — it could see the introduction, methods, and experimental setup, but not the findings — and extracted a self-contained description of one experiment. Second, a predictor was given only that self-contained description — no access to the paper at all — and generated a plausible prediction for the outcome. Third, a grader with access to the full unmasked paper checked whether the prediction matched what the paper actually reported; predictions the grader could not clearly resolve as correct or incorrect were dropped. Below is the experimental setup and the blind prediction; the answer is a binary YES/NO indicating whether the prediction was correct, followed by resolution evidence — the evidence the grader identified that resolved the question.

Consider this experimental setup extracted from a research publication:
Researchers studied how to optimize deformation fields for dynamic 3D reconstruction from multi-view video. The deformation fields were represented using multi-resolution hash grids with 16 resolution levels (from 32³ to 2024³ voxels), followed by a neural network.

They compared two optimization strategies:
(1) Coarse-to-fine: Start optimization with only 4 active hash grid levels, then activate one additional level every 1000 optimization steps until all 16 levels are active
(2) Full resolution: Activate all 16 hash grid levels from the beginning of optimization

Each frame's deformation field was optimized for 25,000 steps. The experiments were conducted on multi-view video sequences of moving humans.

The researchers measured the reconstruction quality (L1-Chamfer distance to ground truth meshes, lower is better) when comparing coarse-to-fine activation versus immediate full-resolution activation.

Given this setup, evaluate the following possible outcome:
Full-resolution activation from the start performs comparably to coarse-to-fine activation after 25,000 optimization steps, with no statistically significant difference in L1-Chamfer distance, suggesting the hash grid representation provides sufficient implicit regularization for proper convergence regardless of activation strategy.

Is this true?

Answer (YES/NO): NO